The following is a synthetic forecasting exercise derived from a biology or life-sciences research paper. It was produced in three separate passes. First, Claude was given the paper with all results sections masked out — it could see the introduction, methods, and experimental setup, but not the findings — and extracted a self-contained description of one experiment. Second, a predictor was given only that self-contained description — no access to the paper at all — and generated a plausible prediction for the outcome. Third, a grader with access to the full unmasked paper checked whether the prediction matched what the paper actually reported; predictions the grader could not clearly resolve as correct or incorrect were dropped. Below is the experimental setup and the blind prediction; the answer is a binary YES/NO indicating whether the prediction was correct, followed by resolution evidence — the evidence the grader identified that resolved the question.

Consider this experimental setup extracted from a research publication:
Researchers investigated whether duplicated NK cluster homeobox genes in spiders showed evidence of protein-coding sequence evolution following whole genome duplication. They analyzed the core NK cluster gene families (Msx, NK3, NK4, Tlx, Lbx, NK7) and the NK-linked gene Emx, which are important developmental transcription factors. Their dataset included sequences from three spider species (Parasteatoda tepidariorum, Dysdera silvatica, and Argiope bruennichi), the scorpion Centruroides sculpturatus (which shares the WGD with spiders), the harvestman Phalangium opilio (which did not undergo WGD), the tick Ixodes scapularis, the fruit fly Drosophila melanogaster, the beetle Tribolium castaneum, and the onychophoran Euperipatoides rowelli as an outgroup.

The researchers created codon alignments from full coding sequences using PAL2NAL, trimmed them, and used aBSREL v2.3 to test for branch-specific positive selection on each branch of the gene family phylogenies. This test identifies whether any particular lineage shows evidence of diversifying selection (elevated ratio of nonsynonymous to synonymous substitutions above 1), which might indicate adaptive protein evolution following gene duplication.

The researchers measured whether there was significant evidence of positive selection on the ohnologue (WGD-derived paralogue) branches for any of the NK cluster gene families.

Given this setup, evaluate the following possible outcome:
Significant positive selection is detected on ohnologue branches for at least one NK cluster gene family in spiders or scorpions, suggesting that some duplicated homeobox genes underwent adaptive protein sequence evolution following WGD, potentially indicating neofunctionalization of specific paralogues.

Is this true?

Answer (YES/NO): NO